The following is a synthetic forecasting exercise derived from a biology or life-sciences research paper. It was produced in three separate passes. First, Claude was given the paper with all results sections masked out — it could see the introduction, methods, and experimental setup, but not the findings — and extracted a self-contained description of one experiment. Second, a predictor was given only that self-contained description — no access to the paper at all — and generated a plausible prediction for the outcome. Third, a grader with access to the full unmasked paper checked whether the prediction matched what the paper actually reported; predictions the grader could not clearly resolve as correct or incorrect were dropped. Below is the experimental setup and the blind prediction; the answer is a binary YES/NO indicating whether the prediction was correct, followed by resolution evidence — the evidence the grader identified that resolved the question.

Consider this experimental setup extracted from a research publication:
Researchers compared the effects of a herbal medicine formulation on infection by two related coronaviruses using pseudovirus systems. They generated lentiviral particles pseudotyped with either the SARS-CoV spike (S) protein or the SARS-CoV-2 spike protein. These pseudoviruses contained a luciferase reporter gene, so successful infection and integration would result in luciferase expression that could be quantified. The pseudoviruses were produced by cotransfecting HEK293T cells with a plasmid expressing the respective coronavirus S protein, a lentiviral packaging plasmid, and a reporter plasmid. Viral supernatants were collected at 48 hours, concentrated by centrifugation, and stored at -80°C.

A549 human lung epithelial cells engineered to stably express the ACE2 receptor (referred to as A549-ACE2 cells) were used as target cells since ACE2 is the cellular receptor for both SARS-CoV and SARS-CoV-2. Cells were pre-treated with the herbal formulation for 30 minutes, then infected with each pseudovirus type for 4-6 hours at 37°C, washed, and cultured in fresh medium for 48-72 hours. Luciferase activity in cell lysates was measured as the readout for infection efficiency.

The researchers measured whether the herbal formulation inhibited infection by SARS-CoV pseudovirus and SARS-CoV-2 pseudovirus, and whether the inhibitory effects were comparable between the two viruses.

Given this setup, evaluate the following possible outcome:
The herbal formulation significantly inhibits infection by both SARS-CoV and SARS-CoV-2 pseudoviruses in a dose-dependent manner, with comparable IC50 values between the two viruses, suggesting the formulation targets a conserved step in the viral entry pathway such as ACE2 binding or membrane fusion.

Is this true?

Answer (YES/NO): NO